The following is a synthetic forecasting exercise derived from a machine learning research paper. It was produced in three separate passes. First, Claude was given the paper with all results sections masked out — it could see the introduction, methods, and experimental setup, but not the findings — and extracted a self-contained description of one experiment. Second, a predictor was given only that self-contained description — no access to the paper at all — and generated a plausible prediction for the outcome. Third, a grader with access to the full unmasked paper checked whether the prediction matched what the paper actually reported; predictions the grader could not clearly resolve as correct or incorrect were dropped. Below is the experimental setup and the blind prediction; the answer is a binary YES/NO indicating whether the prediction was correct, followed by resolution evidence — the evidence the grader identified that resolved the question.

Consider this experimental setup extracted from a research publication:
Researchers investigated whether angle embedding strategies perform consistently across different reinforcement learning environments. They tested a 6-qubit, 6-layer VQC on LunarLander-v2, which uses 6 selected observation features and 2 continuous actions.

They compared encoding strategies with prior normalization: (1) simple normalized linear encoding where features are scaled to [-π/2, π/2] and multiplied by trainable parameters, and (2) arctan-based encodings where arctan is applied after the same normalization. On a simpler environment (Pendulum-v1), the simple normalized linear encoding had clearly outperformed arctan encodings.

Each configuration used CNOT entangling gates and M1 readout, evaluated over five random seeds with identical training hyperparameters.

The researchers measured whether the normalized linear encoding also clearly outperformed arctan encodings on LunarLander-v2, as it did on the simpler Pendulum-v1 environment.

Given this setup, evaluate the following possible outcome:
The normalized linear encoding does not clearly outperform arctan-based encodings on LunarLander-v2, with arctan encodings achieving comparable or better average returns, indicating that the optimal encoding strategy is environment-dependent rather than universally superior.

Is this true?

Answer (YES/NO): YES